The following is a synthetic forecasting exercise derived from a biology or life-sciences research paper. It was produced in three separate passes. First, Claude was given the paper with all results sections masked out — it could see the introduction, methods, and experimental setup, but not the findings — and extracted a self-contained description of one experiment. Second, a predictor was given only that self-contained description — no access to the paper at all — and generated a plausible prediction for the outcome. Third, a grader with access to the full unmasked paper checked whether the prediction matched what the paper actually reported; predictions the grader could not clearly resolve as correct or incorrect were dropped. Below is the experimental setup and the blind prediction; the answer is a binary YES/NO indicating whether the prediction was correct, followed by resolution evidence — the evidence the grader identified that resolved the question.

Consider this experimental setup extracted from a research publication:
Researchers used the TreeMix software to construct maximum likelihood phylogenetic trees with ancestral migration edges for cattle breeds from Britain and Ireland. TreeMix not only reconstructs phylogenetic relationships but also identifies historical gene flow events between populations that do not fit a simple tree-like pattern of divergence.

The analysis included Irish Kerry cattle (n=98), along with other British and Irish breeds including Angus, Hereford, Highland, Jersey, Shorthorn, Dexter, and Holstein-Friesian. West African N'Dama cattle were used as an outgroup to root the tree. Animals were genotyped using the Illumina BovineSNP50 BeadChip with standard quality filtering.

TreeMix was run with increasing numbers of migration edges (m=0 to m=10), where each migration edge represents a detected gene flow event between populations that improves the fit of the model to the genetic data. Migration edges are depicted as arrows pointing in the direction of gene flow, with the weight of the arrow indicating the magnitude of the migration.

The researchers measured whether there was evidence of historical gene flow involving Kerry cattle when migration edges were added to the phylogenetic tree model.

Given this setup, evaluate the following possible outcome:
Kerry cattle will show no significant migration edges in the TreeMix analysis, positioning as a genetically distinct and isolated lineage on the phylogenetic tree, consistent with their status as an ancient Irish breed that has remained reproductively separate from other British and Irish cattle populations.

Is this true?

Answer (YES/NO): NO